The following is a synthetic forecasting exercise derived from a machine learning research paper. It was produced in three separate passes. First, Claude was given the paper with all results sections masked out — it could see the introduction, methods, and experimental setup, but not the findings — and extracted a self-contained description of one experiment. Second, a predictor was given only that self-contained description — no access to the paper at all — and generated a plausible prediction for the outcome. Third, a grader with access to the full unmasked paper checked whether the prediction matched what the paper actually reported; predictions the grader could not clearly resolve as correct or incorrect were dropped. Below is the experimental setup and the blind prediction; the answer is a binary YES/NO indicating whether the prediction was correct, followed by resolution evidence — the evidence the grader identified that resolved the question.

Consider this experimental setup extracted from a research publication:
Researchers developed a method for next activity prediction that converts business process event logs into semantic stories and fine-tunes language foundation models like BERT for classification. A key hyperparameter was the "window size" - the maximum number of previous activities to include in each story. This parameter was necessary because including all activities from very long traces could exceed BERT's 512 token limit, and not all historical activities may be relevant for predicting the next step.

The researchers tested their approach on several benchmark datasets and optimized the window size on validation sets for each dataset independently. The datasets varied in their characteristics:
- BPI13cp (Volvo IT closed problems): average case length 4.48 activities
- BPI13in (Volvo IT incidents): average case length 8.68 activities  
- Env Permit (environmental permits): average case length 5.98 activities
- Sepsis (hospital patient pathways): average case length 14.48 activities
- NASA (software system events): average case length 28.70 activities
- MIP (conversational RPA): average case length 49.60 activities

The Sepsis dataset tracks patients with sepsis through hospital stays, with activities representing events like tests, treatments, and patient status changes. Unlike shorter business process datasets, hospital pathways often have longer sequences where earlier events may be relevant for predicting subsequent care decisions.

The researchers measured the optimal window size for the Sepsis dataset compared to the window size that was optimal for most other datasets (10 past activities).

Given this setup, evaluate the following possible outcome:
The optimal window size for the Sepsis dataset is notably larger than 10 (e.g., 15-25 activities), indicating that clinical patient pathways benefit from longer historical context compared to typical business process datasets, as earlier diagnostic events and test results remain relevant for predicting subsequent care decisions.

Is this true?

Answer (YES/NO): YES